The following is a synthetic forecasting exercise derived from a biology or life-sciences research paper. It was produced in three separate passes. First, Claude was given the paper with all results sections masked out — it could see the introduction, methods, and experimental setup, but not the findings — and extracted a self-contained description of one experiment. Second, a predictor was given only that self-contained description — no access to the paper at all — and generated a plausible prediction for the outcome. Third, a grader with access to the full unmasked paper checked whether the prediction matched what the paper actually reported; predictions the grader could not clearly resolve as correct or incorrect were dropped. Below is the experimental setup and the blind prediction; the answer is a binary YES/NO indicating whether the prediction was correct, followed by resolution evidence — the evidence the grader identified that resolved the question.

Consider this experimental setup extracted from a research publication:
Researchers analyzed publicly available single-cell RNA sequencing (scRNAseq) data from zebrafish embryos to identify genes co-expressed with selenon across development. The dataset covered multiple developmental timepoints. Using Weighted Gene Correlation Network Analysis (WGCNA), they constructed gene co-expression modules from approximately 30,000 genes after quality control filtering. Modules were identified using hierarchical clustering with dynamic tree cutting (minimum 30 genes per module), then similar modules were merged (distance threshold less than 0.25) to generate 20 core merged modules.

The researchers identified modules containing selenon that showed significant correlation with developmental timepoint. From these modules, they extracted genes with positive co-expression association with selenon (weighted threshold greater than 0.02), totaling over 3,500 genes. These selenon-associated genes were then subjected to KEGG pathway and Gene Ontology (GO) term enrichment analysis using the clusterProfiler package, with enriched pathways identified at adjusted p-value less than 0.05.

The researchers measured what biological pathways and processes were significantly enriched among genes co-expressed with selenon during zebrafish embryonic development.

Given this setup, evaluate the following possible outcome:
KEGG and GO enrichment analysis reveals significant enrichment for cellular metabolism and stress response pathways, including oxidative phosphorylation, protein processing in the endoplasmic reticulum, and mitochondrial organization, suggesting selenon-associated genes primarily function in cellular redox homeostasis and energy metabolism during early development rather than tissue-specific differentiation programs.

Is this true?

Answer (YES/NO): NO